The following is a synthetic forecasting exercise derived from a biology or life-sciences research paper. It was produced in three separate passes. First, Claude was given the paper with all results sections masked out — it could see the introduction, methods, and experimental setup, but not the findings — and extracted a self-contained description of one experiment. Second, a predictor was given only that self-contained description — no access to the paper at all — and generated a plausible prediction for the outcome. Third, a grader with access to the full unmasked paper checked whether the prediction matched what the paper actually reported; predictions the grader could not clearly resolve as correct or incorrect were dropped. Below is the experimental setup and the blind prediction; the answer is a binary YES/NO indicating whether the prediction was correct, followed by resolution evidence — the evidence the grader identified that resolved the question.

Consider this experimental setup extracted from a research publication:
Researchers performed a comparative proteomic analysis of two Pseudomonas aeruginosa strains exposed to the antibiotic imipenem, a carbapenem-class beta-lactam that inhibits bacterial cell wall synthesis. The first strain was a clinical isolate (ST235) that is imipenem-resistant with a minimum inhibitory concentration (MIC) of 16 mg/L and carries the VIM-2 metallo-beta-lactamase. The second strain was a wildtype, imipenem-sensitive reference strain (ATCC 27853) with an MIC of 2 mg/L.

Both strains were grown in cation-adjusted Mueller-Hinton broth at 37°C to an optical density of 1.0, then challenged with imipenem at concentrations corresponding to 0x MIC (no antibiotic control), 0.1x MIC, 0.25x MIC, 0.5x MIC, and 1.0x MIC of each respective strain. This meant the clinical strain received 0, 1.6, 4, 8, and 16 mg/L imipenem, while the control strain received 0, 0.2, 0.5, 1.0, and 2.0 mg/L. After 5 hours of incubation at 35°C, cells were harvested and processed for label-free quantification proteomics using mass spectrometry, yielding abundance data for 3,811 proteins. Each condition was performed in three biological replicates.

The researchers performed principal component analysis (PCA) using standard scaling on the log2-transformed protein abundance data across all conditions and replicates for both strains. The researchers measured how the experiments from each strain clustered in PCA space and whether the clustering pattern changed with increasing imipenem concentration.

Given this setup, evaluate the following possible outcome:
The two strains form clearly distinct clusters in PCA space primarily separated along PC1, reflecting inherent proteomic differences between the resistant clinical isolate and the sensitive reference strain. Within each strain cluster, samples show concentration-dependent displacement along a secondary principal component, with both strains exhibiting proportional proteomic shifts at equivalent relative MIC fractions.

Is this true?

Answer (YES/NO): NO